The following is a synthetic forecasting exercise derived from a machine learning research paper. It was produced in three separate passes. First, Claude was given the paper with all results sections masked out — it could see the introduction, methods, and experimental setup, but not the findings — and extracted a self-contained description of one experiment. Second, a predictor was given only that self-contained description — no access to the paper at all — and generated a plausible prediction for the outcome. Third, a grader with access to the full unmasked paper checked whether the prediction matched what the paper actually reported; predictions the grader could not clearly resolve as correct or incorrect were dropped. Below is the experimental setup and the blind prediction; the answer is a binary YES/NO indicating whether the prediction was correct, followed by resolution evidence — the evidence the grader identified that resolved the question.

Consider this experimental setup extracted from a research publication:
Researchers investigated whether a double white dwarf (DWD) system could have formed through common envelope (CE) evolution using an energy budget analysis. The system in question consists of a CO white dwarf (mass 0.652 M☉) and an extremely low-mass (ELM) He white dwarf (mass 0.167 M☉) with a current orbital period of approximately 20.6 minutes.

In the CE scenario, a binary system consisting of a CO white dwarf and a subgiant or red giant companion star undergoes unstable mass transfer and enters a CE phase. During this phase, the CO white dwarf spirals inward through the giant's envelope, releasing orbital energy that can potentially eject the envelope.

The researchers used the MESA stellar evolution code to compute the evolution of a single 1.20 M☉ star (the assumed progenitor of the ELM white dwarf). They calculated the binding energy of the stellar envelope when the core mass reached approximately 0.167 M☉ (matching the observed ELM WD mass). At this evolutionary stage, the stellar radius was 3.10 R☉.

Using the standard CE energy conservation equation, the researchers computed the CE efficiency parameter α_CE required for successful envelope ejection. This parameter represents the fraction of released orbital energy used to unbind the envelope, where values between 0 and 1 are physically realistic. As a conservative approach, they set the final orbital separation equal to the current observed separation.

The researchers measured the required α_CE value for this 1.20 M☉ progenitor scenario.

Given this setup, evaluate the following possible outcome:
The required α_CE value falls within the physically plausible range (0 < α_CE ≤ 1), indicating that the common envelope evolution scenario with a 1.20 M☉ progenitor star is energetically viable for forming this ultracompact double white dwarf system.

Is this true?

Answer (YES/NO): NO